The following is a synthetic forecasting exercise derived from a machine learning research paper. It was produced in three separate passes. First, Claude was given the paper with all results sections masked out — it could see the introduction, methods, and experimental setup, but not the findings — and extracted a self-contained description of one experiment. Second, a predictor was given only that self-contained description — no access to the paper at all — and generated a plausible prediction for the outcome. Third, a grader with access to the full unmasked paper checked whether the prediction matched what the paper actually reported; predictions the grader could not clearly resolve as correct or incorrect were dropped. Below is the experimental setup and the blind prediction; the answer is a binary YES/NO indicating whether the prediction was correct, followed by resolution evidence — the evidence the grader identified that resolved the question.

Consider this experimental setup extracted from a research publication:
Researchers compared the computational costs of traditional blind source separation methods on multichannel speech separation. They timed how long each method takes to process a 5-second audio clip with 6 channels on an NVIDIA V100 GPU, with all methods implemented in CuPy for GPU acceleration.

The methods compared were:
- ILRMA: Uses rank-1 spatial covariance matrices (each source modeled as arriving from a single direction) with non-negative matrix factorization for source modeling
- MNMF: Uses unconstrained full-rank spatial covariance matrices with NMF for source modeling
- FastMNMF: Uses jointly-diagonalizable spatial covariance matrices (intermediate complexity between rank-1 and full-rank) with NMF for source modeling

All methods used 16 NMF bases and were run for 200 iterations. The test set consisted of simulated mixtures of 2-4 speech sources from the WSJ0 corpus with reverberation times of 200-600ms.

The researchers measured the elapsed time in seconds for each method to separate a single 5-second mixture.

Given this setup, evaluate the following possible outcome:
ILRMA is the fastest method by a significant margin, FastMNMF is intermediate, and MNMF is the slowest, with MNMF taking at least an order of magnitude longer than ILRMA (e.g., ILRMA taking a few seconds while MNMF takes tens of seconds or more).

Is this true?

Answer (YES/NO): NO